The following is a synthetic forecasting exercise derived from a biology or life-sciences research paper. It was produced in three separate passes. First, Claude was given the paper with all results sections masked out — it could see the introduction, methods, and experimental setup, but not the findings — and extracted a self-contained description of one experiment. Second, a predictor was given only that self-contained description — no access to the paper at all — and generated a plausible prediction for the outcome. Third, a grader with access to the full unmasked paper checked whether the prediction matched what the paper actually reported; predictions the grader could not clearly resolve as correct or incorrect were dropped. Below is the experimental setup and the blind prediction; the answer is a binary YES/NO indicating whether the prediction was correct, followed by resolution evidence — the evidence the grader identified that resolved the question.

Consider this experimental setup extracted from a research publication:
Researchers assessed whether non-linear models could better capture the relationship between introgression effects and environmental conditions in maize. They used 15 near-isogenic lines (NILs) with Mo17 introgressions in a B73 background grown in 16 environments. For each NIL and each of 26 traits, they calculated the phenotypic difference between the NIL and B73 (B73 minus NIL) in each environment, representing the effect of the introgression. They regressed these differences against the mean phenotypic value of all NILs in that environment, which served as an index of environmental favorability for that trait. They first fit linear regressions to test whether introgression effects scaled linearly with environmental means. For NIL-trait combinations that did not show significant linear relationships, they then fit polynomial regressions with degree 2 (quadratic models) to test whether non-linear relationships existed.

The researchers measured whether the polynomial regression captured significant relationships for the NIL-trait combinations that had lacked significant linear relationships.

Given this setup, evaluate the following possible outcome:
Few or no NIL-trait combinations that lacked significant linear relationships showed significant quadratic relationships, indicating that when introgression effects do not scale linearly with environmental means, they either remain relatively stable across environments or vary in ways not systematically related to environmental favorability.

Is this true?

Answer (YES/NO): YES